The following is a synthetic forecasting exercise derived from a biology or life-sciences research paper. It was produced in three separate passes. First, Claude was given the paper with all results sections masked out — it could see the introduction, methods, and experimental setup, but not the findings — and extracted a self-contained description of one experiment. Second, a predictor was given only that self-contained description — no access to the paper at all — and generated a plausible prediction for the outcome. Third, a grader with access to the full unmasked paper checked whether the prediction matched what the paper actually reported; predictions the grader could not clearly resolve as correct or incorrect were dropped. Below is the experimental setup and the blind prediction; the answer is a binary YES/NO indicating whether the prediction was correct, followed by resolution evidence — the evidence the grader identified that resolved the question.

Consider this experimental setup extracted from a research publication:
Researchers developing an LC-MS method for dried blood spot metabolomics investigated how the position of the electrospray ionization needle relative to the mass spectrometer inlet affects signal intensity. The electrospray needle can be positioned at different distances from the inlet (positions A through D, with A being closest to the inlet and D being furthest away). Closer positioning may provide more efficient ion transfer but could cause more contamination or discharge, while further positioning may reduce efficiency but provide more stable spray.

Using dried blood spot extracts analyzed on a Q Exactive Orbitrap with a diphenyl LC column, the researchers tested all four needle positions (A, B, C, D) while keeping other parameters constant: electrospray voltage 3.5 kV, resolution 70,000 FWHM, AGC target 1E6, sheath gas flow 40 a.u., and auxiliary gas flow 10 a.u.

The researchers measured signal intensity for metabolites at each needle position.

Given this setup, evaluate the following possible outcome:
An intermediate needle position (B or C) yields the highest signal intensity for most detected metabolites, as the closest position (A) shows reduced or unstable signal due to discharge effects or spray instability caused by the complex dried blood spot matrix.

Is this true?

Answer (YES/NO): YES